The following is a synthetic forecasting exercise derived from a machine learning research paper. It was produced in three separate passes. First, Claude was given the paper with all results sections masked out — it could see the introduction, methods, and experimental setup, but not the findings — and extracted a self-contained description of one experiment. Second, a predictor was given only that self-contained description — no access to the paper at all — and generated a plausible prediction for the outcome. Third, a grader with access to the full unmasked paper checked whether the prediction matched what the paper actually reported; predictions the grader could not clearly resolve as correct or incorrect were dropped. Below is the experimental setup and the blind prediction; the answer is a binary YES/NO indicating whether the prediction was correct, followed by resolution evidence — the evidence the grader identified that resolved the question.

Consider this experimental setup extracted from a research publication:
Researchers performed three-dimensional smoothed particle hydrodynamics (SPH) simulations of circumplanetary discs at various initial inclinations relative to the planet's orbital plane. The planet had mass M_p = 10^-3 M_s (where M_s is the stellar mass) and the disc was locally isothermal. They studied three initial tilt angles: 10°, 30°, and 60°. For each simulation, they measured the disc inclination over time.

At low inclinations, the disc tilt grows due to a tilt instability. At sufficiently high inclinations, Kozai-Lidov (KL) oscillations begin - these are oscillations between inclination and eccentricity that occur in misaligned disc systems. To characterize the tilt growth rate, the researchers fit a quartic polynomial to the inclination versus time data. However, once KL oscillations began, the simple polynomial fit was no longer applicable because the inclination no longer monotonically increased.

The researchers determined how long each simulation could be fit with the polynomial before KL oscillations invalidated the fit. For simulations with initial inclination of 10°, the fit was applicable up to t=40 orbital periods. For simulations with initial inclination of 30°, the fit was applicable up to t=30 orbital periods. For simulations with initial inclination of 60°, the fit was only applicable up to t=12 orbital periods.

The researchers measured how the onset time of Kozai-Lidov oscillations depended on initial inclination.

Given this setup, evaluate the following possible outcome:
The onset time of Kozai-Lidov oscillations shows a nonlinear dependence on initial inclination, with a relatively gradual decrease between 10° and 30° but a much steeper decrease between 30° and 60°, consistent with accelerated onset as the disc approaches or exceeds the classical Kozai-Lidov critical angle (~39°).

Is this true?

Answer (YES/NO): NO